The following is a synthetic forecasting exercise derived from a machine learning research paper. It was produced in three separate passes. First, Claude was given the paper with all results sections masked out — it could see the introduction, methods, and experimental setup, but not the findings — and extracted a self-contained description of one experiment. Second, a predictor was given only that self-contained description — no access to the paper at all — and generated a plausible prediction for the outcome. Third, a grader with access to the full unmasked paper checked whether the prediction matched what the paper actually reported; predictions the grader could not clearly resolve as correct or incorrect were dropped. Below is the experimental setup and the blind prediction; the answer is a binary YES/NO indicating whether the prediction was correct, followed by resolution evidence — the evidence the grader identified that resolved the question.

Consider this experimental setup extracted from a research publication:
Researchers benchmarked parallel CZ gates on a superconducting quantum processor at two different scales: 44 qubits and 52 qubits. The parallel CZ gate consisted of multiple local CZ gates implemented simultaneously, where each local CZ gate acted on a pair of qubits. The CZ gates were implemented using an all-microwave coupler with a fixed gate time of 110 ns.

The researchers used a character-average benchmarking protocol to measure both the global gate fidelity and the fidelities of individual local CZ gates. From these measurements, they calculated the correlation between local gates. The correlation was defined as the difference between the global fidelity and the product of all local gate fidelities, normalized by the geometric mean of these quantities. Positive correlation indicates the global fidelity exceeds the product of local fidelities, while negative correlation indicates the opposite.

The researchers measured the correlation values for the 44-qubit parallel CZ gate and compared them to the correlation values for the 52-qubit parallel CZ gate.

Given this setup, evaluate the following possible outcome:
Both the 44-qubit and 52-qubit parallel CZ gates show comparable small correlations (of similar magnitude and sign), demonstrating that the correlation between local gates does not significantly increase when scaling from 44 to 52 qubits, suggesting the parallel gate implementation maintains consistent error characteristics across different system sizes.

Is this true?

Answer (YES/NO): NO